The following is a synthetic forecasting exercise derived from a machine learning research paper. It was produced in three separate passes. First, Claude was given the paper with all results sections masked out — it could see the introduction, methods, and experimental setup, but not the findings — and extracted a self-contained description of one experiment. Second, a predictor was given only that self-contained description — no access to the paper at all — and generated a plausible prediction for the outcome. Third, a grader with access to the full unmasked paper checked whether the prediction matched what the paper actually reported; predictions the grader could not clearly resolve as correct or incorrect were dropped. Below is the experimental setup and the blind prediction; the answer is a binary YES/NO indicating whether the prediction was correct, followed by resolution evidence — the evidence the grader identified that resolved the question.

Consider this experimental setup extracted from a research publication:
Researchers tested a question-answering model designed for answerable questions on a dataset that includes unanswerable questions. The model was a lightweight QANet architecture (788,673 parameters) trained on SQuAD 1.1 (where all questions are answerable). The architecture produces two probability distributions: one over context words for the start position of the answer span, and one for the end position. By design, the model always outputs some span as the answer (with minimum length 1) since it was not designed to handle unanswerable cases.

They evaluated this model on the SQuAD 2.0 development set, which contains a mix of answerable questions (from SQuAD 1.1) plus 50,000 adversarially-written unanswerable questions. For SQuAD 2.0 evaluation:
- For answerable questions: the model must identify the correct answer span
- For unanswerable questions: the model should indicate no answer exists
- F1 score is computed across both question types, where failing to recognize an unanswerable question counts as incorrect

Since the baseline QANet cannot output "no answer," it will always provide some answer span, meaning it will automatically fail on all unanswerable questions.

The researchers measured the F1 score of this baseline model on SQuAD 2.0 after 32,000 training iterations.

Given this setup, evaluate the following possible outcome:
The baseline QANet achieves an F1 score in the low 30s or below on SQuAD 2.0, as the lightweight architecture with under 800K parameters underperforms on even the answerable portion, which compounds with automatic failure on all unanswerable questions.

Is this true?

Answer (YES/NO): NO